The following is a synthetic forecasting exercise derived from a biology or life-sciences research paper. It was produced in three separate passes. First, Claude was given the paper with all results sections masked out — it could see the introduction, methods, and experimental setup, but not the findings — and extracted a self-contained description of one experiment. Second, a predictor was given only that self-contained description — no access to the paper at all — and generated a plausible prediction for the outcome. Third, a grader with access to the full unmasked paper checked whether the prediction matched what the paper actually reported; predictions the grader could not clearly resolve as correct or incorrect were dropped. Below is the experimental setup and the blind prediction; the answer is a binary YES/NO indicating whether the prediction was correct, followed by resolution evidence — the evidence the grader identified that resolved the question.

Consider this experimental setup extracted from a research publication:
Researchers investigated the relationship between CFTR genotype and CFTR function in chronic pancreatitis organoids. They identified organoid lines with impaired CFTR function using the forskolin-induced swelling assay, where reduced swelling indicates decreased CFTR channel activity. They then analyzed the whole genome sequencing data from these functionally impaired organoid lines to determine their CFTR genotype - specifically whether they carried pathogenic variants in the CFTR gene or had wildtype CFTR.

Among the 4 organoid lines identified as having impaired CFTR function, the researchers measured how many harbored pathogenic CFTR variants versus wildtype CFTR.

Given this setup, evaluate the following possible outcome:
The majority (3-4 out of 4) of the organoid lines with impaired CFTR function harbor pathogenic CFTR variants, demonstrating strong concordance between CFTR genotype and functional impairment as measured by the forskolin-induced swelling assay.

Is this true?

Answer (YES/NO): NO